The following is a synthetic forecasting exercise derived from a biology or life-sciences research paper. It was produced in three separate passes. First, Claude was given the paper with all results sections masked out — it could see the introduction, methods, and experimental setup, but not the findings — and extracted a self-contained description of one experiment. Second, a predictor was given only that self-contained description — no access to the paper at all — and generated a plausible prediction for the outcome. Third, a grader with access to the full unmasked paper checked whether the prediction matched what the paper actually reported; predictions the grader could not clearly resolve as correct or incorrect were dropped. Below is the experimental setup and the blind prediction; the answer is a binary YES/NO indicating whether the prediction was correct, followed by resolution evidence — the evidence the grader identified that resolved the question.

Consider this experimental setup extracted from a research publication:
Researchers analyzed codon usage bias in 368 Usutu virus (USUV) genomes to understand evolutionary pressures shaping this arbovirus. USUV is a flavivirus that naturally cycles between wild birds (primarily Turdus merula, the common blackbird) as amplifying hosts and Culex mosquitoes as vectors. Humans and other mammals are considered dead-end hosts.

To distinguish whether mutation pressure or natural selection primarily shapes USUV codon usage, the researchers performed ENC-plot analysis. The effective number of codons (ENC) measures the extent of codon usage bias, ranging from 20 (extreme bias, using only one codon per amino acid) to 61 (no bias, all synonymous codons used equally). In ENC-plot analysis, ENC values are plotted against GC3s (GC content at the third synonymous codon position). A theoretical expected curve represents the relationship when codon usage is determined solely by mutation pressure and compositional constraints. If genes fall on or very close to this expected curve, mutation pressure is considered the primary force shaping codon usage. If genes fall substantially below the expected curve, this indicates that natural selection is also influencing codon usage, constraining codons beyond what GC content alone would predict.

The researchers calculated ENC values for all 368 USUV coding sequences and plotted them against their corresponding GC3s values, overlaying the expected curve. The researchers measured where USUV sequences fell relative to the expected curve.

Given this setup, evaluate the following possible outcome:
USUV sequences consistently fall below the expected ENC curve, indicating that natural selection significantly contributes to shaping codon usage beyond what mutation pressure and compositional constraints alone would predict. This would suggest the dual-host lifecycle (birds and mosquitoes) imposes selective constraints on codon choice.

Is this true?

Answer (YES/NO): YES